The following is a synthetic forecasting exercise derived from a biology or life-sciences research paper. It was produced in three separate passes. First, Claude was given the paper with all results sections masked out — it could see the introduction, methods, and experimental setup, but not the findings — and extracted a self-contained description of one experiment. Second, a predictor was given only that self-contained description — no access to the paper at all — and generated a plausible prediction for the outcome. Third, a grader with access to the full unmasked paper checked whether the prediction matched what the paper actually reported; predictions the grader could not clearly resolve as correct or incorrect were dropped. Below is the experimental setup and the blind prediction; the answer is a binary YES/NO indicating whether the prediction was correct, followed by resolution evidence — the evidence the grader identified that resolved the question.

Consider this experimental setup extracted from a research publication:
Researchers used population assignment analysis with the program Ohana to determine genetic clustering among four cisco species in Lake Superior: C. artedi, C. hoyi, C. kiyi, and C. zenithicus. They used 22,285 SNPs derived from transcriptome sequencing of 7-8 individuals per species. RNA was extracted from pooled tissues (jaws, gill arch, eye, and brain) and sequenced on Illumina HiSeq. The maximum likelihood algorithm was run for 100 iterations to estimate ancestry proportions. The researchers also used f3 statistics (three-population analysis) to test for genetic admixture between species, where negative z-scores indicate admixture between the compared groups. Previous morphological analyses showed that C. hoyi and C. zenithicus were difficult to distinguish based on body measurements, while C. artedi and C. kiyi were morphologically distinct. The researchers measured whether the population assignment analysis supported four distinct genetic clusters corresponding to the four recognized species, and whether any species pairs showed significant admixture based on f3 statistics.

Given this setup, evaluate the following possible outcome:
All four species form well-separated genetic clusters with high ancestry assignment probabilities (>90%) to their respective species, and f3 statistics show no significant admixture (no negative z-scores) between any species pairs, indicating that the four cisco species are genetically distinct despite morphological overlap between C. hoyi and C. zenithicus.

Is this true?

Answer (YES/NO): NO